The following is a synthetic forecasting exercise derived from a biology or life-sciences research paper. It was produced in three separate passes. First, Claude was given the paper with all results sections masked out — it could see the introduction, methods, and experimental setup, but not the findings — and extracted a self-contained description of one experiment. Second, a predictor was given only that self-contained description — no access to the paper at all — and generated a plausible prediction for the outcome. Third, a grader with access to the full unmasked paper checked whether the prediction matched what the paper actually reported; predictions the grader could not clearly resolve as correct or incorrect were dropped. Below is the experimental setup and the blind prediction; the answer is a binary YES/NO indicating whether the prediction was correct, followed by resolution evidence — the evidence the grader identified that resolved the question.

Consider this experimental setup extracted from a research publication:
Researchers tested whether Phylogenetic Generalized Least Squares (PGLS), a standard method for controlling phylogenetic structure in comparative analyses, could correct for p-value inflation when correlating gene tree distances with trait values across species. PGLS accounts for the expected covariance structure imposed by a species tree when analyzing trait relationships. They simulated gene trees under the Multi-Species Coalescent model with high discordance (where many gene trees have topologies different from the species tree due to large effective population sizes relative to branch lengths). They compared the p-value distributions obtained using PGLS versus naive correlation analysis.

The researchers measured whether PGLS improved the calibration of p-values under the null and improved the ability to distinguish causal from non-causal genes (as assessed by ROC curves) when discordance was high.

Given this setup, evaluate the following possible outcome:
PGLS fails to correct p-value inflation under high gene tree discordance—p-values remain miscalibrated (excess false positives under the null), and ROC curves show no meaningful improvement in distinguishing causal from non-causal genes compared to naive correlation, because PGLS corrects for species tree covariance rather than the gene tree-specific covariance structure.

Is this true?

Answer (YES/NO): YES